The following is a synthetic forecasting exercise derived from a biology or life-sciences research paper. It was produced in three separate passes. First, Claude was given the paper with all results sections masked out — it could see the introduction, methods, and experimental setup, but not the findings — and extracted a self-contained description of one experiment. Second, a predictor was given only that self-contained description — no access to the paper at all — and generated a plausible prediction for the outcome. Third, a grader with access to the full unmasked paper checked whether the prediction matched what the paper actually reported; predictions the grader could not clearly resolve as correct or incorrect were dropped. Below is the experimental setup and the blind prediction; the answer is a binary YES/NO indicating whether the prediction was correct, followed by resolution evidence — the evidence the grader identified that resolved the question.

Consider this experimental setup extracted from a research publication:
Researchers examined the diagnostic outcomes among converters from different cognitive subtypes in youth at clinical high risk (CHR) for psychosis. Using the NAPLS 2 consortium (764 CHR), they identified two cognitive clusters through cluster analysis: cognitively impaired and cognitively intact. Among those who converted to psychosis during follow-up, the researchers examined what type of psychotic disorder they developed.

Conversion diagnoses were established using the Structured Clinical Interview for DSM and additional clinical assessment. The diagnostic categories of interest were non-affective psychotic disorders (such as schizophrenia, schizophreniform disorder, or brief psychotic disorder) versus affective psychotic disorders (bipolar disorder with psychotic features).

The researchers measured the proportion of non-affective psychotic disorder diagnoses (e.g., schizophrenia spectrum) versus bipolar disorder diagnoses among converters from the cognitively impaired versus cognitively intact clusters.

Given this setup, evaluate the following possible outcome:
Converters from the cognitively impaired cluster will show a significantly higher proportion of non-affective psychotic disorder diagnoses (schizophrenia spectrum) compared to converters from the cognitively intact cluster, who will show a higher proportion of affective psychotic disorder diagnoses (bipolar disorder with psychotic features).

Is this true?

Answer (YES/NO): YES